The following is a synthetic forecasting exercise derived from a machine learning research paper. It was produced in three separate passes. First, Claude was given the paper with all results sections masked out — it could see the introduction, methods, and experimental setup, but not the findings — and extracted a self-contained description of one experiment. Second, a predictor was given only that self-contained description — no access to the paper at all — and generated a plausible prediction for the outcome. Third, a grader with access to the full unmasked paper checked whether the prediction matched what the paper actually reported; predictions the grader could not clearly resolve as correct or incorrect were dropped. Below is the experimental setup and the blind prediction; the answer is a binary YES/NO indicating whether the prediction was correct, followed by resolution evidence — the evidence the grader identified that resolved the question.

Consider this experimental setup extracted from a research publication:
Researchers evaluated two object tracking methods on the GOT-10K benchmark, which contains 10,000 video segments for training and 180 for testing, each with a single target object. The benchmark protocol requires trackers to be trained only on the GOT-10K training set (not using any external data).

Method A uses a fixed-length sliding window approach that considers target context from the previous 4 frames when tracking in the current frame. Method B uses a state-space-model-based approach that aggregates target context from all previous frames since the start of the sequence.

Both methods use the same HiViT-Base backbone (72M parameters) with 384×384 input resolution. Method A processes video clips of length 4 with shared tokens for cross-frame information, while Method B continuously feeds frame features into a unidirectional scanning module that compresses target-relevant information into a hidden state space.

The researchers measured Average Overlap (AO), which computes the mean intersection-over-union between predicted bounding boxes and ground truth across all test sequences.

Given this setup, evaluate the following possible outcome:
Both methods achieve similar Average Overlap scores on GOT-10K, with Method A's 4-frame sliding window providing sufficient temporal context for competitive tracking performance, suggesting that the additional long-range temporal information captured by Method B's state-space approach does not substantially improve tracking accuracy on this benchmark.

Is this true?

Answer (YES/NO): YES